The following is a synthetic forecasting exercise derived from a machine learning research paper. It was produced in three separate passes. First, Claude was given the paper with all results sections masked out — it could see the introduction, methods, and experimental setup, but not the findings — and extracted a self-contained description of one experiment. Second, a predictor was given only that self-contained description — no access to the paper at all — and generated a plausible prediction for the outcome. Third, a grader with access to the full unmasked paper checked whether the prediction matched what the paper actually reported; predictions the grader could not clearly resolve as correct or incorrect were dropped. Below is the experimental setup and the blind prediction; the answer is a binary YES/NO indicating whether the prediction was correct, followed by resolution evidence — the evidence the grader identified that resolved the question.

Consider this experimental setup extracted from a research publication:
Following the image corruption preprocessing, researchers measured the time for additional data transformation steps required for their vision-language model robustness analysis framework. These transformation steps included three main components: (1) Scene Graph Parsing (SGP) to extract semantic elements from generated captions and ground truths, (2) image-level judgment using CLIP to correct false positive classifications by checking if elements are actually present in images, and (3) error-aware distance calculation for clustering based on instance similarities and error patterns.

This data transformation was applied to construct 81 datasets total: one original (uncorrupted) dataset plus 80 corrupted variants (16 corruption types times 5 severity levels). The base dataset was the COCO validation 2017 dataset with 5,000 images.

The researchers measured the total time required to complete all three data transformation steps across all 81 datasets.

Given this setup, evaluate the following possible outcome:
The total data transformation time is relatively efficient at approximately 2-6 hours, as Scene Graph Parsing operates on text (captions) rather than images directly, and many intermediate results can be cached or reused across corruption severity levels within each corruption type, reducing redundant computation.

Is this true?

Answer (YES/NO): YES